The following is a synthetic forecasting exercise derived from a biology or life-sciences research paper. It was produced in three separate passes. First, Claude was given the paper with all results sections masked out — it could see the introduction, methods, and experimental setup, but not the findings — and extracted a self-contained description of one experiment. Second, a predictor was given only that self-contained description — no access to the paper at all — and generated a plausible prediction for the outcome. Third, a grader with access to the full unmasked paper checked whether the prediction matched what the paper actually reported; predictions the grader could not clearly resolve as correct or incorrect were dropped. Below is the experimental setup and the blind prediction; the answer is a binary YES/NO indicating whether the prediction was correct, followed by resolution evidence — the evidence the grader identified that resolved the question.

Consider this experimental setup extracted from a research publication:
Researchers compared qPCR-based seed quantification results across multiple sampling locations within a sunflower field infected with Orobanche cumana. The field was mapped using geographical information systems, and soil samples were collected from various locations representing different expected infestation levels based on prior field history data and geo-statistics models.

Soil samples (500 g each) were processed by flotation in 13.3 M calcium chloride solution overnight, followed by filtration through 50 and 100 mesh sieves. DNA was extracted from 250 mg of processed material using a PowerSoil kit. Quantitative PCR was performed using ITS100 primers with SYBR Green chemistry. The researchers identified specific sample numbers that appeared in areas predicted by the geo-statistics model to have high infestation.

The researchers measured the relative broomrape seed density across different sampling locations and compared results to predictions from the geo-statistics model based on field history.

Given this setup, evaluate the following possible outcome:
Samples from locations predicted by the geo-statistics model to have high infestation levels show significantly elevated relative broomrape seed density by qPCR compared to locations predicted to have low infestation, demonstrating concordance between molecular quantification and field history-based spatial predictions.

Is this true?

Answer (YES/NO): YES